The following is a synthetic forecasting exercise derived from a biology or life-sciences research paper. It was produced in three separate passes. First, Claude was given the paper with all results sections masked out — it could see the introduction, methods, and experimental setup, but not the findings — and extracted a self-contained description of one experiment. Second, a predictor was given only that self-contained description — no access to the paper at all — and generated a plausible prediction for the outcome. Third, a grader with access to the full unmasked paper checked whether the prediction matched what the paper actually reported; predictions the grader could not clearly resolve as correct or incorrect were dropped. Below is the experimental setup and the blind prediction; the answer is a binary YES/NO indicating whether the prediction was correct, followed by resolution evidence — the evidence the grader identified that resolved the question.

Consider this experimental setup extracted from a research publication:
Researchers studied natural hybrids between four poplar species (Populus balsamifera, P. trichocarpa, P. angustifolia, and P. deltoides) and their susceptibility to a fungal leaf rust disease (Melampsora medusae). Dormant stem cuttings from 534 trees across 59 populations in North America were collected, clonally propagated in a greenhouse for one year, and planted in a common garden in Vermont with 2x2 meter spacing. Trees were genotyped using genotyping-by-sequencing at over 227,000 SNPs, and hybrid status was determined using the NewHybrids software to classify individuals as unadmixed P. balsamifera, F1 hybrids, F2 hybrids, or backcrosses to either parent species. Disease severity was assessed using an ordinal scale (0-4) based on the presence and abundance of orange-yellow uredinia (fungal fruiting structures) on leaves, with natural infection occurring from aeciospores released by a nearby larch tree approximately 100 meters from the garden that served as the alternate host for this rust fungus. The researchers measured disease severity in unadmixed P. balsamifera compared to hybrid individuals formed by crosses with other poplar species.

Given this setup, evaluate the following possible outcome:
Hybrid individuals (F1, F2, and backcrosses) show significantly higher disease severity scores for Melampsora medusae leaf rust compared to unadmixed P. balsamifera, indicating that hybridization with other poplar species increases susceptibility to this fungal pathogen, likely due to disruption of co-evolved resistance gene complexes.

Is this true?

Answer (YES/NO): YES